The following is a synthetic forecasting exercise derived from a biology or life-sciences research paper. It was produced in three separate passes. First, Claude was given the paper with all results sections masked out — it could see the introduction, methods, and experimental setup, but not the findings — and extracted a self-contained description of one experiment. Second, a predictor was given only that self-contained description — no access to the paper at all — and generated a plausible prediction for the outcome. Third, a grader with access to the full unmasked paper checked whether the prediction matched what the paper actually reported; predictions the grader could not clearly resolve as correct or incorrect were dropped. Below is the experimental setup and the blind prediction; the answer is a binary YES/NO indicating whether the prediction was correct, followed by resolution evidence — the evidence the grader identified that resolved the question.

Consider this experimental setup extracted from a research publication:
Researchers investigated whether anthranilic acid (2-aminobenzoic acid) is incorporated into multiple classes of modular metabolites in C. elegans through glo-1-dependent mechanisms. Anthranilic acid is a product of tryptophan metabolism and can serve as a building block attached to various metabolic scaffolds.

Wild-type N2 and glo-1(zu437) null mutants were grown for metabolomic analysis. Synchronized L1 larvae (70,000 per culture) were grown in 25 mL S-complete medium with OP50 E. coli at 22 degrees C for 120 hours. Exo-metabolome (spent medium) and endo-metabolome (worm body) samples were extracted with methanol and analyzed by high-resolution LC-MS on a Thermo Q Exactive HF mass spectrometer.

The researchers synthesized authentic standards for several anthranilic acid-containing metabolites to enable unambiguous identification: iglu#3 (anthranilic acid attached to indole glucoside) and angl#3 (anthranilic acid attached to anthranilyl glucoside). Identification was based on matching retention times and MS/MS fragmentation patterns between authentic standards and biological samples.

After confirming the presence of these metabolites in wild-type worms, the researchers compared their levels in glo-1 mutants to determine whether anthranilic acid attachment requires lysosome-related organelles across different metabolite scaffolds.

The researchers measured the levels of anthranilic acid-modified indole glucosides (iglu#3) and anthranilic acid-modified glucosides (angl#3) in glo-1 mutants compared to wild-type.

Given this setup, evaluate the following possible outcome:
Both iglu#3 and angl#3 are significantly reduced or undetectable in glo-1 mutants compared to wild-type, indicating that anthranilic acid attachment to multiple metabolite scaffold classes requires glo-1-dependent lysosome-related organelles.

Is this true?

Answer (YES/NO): YES